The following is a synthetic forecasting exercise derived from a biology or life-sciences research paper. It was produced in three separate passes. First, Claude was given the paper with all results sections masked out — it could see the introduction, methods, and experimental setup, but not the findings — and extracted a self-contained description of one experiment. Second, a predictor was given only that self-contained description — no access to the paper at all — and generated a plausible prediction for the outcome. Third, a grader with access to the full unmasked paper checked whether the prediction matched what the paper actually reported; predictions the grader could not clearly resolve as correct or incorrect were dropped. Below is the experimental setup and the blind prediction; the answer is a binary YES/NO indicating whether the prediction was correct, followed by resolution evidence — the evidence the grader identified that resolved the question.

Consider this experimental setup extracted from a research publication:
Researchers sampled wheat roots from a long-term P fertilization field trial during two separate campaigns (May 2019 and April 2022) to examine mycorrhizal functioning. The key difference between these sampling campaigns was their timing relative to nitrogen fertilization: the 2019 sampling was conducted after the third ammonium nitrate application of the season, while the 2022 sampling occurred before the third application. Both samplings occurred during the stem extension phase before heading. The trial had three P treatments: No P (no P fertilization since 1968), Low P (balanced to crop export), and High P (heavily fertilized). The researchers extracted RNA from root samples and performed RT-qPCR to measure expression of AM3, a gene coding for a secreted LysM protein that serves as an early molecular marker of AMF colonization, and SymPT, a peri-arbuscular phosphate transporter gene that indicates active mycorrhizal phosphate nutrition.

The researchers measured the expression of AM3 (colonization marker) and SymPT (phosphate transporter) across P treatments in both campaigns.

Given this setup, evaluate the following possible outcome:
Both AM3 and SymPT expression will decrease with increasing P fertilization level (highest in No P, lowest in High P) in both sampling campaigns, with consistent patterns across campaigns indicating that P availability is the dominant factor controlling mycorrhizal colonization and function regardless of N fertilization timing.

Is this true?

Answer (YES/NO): NO